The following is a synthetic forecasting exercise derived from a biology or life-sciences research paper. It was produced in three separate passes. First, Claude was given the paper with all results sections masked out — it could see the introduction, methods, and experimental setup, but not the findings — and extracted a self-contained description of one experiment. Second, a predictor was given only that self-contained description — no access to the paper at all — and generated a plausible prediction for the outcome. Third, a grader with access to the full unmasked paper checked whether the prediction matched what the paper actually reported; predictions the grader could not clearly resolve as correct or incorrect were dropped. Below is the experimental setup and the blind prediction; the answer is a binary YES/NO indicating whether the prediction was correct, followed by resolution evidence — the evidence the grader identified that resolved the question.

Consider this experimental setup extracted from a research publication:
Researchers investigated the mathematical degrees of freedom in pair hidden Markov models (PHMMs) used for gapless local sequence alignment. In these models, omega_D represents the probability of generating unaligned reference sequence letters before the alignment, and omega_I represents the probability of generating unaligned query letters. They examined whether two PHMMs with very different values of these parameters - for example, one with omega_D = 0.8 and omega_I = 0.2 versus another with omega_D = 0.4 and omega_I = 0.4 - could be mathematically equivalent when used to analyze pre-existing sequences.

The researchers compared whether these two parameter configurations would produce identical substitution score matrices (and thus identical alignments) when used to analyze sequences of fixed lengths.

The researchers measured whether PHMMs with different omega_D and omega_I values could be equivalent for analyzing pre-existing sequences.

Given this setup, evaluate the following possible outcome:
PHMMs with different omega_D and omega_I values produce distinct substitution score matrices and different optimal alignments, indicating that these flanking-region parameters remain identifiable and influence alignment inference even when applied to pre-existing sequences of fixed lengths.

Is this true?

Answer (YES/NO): NO